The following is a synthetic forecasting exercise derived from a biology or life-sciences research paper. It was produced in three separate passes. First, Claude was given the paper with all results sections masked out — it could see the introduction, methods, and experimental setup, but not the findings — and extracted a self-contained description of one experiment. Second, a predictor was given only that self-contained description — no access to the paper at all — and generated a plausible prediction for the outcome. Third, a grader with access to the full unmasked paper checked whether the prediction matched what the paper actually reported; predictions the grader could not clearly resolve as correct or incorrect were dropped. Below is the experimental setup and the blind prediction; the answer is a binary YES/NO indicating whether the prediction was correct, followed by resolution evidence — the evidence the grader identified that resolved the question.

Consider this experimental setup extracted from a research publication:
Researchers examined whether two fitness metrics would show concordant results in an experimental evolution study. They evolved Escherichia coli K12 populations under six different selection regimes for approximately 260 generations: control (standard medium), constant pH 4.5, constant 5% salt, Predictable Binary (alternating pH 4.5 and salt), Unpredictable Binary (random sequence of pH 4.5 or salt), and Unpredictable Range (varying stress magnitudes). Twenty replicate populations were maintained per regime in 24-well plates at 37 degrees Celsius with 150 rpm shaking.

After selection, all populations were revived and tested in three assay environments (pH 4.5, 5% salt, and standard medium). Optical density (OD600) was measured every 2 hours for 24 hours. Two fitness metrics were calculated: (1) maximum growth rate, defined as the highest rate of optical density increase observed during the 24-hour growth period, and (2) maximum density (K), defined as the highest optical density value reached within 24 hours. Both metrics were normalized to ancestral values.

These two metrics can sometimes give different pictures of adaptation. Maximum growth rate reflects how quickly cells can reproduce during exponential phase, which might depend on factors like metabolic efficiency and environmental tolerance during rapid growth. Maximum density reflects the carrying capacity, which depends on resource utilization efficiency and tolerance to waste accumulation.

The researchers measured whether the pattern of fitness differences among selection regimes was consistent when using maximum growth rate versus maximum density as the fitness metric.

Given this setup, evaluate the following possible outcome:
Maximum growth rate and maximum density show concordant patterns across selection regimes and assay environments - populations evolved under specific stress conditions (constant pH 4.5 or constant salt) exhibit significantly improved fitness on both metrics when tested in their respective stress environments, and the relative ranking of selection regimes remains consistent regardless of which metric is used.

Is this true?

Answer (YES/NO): NO